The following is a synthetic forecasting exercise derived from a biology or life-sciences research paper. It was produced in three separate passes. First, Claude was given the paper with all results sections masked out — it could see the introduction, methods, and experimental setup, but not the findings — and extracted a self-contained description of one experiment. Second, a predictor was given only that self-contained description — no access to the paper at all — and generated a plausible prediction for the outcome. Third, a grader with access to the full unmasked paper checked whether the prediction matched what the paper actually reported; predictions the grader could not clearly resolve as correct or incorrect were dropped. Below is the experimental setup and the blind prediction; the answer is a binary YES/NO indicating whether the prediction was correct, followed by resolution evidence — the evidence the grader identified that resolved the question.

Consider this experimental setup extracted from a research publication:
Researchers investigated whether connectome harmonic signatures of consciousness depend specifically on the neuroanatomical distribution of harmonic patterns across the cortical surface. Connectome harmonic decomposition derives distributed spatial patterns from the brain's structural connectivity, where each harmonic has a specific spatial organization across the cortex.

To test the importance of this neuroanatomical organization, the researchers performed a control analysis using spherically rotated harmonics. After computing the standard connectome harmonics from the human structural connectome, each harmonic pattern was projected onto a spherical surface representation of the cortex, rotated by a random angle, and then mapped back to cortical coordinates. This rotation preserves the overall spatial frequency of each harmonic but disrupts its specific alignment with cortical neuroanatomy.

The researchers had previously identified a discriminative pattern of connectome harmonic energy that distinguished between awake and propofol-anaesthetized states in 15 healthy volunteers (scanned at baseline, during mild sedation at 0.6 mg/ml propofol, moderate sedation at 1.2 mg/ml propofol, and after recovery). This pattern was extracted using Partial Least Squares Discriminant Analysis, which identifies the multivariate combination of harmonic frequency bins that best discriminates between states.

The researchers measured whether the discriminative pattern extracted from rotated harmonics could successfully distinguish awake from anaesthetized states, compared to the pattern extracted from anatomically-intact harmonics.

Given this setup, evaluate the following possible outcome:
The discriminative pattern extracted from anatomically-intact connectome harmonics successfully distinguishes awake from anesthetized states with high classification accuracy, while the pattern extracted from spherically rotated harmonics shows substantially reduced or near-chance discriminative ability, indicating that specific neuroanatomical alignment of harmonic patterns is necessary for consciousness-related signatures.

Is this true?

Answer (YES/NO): YES